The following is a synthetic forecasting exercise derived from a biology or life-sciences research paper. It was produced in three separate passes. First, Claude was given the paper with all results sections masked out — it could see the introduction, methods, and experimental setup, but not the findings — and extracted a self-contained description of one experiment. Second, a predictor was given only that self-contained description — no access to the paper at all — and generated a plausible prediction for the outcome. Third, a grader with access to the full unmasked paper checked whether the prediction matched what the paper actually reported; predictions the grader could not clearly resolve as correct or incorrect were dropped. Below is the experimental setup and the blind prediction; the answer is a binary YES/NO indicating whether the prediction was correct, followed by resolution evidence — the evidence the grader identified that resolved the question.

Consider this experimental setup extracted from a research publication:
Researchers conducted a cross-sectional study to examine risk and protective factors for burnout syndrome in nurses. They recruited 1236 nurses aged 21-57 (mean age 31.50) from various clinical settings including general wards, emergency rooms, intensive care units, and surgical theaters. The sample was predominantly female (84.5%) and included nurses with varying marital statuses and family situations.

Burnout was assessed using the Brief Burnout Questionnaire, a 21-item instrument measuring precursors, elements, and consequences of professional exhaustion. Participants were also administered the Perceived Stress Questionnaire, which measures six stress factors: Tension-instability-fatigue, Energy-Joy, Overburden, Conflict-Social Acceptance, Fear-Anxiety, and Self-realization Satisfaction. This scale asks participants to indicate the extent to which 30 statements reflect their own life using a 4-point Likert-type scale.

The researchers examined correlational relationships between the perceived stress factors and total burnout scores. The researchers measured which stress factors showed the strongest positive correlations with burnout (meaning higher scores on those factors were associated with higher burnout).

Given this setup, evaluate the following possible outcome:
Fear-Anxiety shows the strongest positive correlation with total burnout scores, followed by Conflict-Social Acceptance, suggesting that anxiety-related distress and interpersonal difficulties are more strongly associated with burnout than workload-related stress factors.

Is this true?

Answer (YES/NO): NO